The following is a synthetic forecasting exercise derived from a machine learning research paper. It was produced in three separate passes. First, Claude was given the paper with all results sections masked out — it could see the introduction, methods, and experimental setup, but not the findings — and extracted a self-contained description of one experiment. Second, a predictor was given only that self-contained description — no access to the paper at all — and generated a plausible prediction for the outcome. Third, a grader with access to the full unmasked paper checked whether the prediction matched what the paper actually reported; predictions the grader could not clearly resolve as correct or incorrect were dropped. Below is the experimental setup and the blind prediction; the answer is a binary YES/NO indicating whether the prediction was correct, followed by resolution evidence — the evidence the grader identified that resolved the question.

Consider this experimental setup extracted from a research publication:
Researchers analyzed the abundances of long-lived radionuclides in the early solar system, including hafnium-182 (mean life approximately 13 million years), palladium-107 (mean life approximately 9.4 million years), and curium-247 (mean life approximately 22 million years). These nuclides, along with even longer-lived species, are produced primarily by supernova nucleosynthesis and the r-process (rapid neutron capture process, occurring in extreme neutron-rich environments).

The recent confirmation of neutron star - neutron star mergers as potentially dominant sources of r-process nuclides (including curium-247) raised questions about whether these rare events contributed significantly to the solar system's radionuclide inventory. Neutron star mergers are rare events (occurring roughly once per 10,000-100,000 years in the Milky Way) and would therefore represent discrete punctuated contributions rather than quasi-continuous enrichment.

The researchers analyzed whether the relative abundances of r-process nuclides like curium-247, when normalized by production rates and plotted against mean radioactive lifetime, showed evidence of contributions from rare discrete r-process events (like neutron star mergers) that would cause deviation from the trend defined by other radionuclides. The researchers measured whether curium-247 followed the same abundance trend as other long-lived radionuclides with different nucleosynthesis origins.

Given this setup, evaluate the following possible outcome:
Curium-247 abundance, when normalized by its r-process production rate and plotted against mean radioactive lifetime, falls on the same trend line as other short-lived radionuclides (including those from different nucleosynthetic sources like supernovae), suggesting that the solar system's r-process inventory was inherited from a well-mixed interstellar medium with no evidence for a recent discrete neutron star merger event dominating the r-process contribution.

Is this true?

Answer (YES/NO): YES